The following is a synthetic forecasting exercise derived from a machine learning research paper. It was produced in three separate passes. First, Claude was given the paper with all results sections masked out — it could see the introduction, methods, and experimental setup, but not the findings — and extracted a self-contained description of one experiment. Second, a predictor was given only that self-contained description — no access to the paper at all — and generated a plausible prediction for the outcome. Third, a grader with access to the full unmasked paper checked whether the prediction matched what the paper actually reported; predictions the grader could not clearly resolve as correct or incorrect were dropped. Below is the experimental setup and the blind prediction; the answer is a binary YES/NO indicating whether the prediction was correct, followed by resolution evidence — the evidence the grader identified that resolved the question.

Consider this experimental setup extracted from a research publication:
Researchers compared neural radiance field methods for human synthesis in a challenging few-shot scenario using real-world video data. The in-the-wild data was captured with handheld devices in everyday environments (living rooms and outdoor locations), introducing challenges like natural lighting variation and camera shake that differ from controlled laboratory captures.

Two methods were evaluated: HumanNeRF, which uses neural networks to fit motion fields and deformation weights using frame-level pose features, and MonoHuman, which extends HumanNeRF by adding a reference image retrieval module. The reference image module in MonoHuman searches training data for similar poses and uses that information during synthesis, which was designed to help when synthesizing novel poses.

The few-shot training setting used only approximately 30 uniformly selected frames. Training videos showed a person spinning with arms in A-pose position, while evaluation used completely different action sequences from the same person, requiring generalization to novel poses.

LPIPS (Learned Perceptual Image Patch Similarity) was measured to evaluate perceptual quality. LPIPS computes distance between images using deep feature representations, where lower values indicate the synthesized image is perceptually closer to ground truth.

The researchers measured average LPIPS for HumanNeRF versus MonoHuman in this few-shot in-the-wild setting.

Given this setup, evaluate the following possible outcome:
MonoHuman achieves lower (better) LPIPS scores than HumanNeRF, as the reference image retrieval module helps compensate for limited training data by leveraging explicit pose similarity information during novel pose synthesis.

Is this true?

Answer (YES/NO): NO